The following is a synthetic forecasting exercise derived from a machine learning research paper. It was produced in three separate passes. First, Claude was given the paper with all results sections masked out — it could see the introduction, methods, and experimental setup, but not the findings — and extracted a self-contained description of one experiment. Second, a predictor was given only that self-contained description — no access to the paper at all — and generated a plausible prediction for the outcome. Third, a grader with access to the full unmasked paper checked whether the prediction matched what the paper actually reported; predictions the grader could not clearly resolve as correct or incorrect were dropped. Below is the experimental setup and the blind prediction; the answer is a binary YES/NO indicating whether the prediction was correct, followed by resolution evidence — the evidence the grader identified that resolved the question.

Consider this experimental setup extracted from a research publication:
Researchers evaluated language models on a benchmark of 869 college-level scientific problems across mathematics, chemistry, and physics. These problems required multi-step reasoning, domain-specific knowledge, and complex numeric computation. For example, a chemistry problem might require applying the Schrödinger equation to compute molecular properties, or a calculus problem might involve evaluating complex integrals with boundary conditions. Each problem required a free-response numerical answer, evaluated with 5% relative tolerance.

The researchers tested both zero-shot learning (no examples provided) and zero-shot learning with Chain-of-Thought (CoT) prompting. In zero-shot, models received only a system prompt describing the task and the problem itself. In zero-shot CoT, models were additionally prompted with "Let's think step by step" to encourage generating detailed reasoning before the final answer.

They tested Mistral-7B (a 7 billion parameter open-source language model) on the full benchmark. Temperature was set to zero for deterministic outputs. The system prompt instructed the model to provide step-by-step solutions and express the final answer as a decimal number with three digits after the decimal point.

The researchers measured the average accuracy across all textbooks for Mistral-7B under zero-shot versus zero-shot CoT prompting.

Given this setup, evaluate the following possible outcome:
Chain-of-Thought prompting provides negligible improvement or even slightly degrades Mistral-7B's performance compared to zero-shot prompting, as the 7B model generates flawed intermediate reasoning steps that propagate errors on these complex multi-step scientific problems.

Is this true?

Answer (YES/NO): YES